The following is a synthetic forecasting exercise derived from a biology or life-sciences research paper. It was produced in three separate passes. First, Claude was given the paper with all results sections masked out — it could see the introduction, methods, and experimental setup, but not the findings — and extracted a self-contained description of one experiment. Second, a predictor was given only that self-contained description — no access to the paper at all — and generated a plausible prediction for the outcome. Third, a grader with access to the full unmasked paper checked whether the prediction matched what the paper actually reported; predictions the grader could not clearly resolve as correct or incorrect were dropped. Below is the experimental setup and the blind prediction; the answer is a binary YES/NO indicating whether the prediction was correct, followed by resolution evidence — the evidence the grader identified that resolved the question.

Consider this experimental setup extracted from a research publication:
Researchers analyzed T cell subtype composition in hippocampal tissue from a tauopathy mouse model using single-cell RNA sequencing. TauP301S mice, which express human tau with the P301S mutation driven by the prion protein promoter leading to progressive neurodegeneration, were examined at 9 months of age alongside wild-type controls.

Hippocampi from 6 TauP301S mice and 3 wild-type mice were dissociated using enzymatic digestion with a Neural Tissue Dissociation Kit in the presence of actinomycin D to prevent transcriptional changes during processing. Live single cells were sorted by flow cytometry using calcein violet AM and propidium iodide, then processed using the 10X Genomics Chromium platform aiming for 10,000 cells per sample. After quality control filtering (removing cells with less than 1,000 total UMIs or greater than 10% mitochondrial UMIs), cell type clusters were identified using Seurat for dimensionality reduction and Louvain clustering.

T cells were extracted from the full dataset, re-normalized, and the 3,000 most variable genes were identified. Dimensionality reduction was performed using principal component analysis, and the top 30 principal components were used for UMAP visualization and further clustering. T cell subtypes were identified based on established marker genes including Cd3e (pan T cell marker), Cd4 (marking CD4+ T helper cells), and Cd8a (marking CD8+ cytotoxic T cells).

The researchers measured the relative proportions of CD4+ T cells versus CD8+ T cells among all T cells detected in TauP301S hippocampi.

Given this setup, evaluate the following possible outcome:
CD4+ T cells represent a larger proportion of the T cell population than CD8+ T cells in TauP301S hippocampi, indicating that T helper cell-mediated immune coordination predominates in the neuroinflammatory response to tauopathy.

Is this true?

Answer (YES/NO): NO